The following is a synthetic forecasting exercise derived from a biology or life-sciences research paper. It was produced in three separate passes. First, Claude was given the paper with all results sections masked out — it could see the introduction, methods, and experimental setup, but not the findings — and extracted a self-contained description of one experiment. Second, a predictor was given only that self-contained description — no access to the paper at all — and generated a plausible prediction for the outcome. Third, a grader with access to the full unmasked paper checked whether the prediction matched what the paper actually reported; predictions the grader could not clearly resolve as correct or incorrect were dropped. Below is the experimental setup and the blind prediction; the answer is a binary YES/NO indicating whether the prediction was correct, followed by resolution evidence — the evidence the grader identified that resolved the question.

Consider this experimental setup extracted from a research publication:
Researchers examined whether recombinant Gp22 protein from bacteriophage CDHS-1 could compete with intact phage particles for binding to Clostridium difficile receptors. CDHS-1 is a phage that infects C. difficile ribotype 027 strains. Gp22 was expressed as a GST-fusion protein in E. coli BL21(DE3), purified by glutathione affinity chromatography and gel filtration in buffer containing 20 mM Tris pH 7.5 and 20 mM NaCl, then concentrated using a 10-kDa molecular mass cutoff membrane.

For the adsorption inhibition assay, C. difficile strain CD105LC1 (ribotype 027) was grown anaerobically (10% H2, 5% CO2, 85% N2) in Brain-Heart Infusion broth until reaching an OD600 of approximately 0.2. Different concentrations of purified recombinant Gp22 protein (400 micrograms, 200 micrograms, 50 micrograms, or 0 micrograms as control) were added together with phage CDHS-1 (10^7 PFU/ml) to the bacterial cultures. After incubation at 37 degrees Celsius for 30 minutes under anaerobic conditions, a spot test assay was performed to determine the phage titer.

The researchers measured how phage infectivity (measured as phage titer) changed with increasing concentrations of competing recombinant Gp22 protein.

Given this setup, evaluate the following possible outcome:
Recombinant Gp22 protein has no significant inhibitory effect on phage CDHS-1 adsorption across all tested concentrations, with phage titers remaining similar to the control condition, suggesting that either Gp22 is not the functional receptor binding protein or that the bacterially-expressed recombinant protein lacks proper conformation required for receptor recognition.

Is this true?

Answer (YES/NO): NO